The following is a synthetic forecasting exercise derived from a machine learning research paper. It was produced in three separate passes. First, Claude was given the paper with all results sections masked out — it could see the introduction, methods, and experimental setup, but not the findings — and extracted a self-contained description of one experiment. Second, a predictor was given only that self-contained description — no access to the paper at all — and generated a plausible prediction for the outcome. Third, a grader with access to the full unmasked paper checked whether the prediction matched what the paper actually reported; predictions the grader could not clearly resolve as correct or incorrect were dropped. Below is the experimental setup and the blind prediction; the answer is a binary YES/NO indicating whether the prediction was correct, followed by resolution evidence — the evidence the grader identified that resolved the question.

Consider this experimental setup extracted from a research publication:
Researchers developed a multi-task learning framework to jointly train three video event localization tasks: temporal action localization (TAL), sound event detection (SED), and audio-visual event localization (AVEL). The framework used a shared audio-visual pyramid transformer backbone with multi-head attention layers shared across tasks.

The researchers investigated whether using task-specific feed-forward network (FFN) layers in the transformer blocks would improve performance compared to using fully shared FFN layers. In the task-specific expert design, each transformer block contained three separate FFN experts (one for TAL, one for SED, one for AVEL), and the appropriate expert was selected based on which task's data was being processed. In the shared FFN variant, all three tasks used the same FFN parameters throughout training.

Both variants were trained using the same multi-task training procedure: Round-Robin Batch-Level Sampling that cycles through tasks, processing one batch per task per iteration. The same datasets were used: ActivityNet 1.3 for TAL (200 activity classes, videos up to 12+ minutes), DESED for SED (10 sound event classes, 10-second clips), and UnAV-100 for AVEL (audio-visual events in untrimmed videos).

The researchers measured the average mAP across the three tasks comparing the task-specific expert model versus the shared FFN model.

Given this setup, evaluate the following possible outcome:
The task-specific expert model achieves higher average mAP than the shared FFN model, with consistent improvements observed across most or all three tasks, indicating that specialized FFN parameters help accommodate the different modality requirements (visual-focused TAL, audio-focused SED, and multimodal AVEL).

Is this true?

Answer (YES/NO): YES